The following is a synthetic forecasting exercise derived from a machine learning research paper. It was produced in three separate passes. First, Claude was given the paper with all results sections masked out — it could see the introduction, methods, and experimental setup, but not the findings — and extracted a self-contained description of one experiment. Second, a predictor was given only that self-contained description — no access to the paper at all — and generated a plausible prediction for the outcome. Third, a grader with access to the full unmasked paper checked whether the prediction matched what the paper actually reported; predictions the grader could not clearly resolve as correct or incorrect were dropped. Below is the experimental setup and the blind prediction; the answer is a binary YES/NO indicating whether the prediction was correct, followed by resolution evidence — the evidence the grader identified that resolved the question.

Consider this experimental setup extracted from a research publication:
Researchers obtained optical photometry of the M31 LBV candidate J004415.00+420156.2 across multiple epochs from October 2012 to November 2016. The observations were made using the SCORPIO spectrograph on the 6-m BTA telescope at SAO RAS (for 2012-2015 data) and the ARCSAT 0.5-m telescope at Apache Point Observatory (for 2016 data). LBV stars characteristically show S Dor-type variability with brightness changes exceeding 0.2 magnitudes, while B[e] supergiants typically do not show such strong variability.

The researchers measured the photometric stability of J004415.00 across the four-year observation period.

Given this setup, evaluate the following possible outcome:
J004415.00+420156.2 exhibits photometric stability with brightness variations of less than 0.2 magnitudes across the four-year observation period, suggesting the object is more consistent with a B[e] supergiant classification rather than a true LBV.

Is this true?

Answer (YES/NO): YES